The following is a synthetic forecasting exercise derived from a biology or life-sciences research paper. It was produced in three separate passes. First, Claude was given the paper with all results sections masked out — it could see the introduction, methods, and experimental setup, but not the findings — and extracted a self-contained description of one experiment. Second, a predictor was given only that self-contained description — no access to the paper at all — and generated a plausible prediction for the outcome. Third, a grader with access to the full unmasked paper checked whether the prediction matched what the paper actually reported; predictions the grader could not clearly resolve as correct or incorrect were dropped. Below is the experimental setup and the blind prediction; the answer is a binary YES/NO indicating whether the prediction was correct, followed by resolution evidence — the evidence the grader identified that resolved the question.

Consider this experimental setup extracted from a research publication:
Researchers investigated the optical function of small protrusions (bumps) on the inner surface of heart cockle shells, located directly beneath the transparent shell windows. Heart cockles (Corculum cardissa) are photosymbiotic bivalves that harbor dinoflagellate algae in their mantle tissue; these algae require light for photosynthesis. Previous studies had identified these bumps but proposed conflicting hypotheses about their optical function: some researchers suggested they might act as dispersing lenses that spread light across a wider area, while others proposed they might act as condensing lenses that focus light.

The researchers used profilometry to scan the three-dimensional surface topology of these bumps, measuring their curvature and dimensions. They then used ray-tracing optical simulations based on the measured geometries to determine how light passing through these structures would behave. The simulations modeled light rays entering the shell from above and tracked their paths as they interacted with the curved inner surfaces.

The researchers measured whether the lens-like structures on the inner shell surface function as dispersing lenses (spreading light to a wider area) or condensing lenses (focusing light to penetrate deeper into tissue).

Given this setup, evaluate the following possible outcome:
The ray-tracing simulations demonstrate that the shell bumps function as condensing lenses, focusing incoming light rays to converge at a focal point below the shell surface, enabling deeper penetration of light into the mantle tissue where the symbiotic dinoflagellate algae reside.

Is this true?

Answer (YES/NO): YES